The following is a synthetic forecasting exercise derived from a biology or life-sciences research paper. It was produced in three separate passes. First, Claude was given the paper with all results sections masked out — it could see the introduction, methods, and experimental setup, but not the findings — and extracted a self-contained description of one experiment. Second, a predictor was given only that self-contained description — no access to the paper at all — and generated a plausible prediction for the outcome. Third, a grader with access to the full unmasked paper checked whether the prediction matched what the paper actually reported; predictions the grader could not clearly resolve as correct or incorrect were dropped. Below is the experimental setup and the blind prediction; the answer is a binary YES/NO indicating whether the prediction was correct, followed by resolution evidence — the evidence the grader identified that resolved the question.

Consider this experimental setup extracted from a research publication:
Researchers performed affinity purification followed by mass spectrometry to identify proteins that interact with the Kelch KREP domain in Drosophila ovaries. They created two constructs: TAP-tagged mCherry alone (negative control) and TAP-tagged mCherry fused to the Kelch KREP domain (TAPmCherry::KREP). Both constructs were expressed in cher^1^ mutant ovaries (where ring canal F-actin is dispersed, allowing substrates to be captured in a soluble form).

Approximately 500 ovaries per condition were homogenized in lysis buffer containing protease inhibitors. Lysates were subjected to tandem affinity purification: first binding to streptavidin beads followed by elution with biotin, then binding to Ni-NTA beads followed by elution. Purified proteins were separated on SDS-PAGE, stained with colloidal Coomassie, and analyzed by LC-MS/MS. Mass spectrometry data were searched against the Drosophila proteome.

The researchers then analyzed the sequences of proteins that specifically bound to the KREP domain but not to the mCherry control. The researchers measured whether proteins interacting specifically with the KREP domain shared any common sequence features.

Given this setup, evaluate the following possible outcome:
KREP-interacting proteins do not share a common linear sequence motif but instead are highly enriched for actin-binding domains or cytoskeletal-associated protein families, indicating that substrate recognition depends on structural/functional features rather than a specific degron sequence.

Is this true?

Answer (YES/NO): NO